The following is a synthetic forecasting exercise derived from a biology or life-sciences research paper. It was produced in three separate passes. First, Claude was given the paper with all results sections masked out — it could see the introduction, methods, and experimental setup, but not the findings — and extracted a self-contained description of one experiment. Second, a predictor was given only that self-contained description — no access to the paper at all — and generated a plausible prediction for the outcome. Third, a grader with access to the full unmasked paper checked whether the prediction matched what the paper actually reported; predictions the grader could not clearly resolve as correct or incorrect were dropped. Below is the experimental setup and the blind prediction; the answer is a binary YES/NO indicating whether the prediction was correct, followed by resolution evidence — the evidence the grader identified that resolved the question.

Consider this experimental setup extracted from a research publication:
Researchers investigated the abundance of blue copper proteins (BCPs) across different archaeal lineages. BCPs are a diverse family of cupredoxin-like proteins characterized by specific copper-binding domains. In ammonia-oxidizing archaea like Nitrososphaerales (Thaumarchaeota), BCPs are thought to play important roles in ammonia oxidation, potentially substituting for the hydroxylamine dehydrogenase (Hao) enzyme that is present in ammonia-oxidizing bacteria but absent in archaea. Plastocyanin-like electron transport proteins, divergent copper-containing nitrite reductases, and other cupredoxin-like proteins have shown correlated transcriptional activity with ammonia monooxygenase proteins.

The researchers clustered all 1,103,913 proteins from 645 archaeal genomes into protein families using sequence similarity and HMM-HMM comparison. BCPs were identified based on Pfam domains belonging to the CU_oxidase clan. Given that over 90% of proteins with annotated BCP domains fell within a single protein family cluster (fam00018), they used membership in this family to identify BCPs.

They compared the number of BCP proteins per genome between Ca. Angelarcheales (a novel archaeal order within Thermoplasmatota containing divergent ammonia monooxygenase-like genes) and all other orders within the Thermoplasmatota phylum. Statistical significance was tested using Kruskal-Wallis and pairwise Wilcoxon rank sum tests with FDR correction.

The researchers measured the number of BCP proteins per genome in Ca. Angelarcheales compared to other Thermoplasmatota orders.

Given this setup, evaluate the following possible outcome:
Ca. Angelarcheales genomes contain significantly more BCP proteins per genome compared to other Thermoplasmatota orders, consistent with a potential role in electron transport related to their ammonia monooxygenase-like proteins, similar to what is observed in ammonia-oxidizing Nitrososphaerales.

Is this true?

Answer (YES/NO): YES